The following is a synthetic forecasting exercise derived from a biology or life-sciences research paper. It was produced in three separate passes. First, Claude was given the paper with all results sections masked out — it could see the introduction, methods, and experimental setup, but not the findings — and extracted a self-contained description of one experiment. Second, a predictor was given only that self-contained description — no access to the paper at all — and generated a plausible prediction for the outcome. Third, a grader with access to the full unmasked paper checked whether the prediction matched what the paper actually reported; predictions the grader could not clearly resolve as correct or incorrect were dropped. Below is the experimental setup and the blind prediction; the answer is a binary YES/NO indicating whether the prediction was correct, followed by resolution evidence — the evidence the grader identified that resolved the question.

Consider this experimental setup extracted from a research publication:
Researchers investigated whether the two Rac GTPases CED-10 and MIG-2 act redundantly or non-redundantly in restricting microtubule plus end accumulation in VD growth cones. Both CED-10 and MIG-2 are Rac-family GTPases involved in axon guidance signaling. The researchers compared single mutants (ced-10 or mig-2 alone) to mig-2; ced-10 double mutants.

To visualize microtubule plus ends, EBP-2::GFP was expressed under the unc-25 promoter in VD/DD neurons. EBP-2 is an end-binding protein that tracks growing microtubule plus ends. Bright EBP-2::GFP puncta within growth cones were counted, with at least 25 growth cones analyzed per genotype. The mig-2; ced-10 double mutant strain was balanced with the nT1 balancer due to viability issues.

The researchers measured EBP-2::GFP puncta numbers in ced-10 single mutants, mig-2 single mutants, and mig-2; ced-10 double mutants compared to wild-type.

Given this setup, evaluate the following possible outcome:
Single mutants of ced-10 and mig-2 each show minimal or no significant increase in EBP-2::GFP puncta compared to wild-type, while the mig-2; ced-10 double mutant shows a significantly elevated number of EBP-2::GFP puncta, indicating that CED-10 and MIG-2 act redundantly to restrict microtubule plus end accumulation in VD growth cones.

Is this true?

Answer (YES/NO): YES